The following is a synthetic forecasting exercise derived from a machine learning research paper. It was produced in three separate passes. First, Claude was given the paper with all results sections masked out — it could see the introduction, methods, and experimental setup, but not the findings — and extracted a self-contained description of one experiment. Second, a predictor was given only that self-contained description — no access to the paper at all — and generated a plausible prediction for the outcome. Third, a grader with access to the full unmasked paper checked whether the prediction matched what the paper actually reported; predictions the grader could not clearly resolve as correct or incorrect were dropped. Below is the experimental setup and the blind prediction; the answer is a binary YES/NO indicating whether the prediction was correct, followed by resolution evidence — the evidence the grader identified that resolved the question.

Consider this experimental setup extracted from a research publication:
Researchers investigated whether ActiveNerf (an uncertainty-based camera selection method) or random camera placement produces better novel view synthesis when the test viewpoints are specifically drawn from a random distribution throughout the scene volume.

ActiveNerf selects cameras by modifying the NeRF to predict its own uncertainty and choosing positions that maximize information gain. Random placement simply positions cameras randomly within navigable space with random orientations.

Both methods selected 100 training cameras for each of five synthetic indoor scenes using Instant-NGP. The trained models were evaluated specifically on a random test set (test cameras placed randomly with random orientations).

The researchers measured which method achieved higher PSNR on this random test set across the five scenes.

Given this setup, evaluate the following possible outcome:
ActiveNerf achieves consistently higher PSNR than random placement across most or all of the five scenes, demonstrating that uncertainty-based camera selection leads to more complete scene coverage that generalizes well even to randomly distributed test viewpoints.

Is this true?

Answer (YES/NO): NO